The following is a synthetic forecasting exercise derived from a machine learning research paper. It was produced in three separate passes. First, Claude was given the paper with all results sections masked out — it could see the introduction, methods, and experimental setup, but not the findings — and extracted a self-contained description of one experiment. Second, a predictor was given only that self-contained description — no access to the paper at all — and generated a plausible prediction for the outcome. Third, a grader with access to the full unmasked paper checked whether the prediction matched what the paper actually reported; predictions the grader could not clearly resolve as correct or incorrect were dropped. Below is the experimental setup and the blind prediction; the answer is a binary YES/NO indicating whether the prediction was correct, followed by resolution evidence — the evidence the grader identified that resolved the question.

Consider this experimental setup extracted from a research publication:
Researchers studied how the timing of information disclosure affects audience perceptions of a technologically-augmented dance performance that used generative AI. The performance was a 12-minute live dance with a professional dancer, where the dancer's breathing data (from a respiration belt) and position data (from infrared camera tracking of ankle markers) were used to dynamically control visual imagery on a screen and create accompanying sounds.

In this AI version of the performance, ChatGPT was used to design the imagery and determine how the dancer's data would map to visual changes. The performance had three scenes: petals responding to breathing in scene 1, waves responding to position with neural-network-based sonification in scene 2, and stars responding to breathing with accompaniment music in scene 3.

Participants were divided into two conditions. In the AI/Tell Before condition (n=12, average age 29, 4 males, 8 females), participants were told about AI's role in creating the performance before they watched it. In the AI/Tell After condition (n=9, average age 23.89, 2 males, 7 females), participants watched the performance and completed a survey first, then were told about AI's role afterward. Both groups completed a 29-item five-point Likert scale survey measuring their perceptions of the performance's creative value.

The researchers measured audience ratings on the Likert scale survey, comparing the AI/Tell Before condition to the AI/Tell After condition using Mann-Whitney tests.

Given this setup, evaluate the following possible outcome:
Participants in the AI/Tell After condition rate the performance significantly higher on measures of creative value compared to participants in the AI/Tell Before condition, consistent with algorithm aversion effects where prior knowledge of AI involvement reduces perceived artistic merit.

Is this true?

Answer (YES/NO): YES